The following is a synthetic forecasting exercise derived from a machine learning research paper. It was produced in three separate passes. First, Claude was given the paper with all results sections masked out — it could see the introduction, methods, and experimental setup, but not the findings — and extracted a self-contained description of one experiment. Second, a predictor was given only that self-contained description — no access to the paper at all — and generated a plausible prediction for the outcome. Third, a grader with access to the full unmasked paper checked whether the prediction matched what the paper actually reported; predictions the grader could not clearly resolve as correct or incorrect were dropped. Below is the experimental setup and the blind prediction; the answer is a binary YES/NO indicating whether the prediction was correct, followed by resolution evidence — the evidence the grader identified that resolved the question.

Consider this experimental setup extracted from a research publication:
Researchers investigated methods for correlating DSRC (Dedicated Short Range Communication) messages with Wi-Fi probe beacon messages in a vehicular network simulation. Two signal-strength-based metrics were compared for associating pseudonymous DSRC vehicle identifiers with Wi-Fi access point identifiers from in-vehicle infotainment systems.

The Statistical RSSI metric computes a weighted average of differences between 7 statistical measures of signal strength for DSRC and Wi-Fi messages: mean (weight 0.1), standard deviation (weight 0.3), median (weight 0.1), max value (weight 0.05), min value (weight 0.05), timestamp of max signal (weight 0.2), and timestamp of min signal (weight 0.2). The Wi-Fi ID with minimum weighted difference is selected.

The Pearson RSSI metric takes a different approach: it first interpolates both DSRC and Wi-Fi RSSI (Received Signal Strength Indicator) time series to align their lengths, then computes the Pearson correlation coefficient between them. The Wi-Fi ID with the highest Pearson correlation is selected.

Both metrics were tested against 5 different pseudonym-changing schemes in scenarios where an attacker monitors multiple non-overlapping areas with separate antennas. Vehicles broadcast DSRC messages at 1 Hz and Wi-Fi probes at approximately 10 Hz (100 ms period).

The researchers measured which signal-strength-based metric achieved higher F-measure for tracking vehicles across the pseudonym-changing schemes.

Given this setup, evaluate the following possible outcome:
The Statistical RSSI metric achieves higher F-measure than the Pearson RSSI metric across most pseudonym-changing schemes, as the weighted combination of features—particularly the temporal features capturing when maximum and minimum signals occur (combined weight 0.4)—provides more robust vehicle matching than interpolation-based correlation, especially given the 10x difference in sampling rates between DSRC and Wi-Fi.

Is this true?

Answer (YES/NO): NO